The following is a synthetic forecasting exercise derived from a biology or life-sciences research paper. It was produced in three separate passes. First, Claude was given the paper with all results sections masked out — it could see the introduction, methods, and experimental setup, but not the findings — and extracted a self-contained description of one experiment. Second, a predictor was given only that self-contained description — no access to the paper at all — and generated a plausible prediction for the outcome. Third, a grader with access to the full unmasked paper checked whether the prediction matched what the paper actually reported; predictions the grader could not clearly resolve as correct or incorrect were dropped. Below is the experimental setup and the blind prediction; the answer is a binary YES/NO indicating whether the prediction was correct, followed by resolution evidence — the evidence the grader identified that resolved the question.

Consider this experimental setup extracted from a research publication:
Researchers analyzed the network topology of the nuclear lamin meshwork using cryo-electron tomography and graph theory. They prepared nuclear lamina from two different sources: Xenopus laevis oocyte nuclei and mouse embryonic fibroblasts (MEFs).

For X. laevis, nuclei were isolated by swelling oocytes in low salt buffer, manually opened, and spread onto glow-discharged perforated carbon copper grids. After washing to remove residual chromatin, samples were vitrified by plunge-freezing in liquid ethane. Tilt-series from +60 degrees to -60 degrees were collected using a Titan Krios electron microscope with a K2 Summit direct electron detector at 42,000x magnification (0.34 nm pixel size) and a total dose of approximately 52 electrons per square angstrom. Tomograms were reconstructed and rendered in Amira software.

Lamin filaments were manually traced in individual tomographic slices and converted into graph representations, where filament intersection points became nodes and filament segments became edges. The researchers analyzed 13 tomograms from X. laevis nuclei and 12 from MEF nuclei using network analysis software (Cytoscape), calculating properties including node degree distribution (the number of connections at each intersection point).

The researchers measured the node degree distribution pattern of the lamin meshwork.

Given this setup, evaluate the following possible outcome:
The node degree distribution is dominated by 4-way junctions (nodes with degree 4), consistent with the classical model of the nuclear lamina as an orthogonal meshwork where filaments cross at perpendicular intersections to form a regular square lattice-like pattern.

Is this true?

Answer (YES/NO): NO